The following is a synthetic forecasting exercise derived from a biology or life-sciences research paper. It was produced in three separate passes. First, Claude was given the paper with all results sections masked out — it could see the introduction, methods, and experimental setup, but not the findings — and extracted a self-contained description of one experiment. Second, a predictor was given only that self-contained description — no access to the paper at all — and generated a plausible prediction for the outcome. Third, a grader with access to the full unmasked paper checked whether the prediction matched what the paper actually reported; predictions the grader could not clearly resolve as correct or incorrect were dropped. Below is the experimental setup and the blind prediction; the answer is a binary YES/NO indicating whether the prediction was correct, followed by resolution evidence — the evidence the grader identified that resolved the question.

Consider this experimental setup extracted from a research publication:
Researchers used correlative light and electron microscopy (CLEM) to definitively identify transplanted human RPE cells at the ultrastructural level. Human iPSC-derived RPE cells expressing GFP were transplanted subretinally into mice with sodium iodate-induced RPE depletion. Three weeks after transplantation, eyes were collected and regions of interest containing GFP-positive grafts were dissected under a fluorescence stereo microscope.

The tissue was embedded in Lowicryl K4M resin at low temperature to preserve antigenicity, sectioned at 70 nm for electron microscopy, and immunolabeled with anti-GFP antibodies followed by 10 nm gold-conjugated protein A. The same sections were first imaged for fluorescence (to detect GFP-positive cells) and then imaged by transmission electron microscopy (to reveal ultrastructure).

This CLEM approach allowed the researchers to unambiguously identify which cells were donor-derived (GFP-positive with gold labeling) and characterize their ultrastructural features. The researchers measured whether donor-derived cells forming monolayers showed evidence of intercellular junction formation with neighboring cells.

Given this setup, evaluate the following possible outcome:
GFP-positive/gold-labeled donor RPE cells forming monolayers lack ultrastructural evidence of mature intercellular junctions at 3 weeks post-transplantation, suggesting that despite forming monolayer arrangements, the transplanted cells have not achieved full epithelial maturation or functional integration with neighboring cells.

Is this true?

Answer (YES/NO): NO